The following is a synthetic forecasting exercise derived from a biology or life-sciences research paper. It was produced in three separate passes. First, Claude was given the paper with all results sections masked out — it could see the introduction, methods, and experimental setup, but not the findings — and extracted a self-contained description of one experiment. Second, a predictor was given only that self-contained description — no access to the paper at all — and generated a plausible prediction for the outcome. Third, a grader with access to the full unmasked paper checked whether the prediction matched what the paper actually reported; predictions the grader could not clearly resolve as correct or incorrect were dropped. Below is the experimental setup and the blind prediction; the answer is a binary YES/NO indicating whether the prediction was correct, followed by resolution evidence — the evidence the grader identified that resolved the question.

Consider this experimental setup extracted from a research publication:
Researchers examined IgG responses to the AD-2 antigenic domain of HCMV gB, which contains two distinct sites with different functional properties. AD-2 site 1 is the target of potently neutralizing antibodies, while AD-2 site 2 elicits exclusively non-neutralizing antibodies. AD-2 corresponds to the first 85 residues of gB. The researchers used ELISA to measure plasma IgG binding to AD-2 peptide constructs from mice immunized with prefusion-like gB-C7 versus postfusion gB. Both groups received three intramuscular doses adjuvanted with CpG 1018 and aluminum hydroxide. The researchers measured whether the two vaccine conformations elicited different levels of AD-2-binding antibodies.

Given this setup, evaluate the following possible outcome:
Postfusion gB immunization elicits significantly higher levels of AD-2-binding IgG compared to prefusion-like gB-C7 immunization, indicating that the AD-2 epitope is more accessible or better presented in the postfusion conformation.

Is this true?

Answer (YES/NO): NO